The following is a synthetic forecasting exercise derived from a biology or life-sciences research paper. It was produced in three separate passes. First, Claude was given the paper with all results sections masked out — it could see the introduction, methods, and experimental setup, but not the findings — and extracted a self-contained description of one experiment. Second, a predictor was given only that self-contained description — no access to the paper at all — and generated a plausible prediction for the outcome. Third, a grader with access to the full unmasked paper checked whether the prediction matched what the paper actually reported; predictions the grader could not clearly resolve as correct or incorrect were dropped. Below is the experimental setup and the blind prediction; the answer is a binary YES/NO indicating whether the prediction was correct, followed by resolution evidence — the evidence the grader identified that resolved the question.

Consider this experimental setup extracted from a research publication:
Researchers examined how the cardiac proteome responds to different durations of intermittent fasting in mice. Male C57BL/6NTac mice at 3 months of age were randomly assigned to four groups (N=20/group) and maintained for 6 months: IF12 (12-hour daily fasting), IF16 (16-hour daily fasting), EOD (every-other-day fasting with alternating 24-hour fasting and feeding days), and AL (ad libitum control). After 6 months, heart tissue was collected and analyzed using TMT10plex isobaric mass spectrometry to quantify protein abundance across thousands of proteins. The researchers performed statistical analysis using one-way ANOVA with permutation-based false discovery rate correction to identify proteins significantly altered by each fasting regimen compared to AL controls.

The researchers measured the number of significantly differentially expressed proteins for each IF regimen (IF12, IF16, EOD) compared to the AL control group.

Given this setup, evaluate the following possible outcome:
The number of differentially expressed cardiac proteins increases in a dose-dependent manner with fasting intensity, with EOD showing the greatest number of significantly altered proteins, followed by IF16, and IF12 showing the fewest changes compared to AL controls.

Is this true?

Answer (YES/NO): YES